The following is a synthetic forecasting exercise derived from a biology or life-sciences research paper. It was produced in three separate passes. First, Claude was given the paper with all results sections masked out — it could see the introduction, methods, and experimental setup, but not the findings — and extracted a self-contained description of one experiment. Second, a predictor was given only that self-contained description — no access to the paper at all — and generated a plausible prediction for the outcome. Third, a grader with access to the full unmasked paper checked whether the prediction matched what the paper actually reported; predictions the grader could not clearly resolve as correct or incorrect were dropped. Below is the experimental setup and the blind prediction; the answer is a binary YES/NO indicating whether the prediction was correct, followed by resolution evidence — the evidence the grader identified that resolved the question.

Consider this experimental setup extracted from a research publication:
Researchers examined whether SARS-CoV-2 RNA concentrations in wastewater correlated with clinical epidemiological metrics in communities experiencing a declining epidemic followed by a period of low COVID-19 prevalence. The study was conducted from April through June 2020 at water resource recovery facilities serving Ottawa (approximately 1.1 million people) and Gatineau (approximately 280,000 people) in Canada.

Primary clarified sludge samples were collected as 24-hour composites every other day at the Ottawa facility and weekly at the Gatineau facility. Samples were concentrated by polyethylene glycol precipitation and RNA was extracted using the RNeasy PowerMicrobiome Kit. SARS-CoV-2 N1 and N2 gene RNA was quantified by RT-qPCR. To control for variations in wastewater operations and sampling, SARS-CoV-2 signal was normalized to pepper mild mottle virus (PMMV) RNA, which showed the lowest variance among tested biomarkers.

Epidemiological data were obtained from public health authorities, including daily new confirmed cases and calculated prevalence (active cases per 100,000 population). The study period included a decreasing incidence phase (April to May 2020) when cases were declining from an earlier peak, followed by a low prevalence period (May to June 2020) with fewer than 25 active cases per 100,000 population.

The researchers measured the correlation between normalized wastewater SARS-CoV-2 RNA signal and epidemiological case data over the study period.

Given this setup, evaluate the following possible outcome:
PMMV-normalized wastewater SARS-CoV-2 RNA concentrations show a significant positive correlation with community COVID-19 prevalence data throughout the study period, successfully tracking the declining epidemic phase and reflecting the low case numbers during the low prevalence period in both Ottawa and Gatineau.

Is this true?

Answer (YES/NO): NO